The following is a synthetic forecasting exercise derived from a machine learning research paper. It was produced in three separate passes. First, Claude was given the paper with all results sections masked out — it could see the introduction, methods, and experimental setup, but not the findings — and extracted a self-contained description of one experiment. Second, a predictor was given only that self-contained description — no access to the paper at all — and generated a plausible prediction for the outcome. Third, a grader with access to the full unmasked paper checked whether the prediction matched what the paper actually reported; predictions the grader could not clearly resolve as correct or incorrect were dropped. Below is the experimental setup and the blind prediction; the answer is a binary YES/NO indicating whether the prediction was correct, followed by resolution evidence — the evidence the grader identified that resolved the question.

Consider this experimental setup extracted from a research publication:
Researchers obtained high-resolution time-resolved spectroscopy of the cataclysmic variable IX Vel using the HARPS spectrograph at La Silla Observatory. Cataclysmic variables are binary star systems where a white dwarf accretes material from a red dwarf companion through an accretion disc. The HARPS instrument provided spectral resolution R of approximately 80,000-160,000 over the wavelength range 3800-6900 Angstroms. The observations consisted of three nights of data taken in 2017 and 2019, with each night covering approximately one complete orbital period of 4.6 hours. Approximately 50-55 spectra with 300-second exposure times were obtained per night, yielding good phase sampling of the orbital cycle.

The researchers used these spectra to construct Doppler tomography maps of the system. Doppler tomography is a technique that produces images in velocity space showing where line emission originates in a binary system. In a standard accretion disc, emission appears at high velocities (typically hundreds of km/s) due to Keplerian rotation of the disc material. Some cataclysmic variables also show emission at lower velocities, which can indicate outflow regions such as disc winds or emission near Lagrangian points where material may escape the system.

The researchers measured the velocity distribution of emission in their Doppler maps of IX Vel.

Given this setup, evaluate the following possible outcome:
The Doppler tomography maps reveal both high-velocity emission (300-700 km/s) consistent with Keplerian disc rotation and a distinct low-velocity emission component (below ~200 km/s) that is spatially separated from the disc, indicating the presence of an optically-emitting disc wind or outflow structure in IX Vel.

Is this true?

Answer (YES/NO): YES